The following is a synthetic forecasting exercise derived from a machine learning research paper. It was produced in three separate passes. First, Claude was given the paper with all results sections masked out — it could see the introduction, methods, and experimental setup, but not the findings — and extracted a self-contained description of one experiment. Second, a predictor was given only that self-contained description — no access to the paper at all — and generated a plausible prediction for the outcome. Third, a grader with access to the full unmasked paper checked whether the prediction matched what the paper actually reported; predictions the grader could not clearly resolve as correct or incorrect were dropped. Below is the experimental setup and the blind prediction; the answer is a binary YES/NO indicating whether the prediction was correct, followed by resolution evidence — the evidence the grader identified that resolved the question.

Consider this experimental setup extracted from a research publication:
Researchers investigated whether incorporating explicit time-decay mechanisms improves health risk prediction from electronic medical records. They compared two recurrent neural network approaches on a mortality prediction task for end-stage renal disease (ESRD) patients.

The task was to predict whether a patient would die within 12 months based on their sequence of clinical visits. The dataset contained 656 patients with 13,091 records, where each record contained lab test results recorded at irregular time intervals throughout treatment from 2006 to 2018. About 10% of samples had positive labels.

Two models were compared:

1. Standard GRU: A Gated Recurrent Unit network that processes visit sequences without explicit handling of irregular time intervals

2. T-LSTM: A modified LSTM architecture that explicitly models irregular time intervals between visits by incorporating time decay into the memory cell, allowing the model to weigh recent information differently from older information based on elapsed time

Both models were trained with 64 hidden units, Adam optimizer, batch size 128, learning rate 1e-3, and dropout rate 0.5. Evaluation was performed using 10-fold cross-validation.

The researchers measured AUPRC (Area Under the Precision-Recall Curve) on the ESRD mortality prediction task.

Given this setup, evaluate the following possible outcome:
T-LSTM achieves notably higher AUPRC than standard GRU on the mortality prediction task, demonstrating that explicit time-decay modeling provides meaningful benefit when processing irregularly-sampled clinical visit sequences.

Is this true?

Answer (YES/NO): NO